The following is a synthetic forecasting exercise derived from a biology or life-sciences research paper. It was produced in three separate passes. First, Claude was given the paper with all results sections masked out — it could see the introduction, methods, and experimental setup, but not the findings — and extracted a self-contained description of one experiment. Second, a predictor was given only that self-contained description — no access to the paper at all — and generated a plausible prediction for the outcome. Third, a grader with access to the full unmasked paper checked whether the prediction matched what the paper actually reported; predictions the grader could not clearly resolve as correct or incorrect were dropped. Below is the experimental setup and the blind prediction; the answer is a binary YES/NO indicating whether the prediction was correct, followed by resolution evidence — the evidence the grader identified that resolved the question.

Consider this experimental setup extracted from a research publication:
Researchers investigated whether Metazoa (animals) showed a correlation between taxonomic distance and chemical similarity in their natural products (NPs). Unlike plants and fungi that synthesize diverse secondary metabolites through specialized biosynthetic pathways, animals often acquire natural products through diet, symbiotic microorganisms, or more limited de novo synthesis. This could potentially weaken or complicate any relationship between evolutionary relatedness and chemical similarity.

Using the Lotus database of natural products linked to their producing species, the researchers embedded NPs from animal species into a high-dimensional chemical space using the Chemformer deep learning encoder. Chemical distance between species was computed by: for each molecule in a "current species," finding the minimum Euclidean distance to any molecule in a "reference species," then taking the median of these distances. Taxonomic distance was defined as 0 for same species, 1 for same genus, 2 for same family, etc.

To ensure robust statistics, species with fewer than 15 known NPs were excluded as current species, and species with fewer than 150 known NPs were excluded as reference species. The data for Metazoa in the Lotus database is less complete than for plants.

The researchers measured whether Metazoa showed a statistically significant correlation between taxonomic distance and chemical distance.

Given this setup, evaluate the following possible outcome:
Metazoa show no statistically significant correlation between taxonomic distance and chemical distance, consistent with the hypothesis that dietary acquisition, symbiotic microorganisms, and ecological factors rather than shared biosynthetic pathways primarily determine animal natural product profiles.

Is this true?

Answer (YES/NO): NO